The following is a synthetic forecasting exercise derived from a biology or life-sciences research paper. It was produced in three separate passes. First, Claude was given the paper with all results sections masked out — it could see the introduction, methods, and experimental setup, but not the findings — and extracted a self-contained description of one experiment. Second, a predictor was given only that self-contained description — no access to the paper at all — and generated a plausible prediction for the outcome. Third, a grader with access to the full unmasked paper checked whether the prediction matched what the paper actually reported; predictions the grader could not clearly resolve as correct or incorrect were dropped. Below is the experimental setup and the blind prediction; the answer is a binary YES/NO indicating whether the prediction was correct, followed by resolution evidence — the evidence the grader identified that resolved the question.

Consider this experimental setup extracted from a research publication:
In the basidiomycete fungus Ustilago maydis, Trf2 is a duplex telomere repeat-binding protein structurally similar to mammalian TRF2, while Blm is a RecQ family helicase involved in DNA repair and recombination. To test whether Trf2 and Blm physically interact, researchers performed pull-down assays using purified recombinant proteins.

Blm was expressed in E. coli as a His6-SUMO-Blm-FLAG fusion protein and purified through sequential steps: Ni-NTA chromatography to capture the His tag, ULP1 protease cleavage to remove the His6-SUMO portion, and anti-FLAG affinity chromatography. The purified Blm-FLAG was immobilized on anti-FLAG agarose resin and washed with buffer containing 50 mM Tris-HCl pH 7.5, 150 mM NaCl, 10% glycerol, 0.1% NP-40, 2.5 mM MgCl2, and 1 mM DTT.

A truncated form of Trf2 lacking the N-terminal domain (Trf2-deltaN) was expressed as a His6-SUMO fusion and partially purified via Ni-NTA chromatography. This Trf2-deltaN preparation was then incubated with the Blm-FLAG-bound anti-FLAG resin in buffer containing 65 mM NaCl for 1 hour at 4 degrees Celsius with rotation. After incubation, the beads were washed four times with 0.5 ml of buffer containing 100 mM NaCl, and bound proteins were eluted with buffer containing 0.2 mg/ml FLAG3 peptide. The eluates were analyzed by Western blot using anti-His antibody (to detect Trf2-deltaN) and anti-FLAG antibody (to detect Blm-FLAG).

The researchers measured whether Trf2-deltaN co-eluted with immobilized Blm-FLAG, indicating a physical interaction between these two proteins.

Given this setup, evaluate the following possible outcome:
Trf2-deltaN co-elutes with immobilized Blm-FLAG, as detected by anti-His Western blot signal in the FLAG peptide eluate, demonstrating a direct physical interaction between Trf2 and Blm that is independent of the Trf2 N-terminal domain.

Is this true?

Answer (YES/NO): YES